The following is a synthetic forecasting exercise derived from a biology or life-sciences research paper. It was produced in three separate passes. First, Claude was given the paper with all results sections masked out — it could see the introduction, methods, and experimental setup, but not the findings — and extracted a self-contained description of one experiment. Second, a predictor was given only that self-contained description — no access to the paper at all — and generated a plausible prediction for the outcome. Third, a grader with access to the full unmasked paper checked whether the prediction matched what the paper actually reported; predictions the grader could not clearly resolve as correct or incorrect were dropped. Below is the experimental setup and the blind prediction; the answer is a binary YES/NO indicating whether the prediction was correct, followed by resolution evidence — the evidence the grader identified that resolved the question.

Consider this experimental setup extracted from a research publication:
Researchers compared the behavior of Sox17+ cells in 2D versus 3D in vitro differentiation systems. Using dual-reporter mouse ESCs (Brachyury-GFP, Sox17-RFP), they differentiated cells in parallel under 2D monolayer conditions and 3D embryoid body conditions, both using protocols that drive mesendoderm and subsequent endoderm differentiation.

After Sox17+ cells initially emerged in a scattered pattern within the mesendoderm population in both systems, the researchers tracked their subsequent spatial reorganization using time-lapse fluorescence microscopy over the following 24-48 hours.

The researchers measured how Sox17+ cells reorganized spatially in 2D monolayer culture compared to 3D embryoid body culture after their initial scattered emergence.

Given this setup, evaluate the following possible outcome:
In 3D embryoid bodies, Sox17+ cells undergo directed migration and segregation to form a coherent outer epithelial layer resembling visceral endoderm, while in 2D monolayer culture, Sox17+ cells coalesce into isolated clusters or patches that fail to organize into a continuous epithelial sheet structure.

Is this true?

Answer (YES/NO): NO